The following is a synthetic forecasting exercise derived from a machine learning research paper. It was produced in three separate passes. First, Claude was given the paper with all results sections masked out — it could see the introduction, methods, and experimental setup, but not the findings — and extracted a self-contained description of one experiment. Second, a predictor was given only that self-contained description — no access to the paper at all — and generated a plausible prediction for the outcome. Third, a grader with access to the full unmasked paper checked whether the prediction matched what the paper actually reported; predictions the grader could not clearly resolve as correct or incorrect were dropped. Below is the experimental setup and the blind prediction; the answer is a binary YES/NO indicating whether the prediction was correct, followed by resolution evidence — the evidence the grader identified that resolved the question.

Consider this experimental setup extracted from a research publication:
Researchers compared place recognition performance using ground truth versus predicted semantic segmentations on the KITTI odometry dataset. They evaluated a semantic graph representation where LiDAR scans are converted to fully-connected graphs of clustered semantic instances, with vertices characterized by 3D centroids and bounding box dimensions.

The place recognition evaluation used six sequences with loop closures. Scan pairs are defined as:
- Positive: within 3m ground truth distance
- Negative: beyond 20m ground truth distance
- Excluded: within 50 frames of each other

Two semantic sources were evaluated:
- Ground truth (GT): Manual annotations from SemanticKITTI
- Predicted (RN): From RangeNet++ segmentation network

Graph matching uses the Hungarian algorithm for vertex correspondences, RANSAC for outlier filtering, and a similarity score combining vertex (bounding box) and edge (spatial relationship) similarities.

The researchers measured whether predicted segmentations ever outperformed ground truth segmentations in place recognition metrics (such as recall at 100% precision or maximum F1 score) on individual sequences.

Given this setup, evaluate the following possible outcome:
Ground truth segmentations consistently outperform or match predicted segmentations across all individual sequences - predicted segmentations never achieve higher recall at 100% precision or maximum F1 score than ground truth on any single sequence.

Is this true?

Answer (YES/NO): NO